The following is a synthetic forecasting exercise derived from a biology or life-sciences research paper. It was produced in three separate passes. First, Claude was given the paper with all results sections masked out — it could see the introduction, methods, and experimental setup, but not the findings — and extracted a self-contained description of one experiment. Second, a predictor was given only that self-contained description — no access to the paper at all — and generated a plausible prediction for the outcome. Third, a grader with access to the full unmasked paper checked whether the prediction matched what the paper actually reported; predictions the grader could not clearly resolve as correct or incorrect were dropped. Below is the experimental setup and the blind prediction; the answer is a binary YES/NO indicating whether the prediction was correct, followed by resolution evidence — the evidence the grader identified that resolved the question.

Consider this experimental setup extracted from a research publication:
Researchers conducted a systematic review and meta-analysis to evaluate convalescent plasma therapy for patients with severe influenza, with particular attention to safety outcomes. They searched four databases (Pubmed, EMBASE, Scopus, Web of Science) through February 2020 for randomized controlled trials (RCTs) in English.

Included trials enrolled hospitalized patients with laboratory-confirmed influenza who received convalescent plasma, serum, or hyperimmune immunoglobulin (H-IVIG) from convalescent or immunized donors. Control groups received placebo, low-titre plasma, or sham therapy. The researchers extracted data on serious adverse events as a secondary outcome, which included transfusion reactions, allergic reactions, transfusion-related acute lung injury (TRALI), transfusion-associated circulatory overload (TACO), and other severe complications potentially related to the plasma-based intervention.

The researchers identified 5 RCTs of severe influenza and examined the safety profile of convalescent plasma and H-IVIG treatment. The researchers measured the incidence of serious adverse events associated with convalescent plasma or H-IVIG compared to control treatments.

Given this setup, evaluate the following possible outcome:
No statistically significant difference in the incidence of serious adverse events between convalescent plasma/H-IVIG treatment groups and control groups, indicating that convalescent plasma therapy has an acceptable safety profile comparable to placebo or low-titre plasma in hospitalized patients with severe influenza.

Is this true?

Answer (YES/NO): YES